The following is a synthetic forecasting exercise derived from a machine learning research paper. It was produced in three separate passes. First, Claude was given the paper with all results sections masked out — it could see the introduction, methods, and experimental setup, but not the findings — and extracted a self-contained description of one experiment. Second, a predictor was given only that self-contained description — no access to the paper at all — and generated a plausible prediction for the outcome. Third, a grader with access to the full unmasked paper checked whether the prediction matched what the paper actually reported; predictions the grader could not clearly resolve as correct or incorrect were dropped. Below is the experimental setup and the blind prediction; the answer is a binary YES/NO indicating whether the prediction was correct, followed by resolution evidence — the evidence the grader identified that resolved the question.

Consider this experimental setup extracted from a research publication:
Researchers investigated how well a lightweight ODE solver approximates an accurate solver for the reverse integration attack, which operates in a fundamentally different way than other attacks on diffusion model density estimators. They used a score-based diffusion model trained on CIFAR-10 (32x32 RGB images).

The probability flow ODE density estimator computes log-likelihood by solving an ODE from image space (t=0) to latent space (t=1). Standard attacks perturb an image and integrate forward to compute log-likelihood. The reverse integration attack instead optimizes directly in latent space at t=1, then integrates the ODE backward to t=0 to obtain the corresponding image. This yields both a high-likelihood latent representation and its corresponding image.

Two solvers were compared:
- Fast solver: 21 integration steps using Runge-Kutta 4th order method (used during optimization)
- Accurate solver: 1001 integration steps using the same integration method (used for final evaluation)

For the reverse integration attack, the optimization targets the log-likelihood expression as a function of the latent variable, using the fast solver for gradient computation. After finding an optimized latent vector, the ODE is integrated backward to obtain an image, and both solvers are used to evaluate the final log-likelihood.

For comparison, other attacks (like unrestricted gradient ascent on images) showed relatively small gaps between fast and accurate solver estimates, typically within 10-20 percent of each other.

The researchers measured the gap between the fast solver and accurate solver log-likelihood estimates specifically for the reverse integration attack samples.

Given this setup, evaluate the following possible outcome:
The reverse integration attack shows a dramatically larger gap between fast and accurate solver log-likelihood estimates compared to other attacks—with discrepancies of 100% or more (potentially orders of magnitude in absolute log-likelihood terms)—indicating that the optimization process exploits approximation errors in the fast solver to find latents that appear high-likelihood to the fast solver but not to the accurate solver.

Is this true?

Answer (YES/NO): NO